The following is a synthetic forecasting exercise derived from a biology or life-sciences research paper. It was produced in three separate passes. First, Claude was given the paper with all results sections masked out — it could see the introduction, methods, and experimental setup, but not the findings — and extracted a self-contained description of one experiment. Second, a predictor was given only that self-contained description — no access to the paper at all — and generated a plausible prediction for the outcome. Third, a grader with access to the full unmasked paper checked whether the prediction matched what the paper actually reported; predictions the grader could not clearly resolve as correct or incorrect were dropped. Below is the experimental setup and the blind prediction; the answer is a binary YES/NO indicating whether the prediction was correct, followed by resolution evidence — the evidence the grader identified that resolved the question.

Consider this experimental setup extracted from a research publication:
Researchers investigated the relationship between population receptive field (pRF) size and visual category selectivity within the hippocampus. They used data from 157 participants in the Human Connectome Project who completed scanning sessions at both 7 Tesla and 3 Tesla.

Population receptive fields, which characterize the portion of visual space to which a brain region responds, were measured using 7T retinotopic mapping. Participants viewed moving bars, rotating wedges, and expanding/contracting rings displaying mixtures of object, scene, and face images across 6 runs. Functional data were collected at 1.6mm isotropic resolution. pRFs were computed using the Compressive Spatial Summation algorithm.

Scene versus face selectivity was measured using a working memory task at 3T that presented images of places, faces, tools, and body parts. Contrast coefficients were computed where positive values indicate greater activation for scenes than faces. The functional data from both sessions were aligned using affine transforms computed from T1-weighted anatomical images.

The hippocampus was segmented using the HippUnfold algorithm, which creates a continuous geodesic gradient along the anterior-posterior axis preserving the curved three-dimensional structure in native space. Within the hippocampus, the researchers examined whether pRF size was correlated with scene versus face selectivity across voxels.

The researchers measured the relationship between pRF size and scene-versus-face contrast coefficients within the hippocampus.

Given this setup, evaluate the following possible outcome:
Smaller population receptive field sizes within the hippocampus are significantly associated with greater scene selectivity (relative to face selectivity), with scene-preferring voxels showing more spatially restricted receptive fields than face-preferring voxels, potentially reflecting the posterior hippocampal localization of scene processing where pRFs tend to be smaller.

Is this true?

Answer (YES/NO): NO